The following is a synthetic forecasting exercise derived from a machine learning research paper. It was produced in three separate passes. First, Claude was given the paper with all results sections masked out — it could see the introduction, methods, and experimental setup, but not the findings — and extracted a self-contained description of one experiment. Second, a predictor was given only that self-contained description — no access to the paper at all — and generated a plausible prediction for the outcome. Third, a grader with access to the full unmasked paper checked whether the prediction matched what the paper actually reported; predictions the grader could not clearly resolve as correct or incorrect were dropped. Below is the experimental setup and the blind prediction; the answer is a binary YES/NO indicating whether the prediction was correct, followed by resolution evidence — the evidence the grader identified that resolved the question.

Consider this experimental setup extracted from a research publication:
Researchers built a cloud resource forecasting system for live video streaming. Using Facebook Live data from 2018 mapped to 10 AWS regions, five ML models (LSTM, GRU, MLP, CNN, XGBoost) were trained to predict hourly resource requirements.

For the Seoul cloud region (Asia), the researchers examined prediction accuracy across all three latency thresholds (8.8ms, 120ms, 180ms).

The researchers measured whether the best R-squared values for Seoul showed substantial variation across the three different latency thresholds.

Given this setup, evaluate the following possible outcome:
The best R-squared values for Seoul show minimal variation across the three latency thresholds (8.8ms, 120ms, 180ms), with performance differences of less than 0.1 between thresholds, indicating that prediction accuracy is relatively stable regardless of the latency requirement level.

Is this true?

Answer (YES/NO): YES